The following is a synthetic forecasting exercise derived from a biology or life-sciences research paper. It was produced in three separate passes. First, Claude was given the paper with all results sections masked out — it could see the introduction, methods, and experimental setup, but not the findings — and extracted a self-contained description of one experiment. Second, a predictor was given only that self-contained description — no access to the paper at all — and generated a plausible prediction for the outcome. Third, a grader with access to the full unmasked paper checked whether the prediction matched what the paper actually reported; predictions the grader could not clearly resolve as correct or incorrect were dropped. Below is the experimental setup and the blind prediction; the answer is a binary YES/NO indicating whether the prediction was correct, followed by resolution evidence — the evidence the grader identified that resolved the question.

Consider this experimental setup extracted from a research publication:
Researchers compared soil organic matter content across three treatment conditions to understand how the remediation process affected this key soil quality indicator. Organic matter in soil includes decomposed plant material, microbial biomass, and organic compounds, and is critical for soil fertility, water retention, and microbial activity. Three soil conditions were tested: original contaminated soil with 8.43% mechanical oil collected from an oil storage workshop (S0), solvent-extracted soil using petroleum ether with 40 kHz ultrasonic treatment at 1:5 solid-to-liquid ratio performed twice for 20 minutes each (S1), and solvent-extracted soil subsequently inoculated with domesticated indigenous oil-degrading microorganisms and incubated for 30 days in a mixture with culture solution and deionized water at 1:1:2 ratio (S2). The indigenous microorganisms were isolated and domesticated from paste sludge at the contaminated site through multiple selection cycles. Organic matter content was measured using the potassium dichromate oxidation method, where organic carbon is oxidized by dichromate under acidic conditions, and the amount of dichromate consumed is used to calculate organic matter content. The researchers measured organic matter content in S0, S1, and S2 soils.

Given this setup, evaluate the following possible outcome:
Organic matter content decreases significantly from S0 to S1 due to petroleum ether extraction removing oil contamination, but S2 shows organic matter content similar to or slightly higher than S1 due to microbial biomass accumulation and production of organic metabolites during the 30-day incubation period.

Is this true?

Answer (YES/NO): NO